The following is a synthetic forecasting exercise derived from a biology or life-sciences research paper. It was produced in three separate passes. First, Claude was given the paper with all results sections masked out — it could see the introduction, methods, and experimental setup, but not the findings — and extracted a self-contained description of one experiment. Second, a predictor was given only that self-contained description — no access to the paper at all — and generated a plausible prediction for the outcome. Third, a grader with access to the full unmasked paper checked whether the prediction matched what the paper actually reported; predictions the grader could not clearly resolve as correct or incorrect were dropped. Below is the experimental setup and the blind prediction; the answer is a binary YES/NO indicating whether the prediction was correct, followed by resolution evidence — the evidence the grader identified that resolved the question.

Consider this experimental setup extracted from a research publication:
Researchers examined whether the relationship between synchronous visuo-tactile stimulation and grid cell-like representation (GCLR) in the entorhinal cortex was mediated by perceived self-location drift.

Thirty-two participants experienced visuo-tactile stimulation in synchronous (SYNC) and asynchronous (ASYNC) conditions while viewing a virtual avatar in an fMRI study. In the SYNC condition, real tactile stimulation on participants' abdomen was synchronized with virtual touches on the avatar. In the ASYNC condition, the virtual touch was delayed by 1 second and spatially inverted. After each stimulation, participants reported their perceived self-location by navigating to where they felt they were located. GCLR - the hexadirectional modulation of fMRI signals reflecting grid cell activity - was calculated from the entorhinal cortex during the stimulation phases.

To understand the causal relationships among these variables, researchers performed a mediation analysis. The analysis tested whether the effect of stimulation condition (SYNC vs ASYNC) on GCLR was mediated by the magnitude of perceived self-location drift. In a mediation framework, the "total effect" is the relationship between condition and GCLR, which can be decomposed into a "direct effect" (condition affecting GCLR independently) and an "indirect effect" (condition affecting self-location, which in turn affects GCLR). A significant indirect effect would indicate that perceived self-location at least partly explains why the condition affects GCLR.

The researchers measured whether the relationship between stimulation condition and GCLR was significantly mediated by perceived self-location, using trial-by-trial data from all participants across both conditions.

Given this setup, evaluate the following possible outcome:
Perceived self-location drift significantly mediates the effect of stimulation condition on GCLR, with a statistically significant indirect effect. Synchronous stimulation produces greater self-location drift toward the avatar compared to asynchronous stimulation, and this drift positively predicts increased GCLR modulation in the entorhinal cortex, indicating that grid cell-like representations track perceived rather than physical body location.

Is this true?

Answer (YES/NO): YES